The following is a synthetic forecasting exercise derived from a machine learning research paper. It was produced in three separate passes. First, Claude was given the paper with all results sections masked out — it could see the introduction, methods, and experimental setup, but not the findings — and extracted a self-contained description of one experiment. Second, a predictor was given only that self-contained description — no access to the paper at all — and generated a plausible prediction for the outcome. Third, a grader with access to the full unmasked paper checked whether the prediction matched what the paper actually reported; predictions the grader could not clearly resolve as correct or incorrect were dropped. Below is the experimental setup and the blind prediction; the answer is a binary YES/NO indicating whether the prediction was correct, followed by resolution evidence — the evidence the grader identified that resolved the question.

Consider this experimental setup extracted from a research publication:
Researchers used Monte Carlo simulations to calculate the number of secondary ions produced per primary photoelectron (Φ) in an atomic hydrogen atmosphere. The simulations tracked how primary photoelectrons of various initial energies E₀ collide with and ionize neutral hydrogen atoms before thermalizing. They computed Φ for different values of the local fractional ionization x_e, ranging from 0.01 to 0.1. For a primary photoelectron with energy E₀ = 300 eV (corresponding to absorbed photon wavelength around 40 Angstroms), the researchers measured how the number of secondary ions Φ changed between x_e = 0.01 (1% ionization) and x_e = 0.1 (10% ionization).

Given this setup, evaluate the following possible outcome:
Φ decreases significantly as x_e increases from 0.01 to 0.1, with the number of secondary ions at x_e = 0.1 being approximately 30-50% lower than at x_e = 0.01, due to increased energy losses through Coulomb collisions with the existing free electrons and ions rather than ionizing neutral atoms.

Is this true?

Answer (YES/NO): YES